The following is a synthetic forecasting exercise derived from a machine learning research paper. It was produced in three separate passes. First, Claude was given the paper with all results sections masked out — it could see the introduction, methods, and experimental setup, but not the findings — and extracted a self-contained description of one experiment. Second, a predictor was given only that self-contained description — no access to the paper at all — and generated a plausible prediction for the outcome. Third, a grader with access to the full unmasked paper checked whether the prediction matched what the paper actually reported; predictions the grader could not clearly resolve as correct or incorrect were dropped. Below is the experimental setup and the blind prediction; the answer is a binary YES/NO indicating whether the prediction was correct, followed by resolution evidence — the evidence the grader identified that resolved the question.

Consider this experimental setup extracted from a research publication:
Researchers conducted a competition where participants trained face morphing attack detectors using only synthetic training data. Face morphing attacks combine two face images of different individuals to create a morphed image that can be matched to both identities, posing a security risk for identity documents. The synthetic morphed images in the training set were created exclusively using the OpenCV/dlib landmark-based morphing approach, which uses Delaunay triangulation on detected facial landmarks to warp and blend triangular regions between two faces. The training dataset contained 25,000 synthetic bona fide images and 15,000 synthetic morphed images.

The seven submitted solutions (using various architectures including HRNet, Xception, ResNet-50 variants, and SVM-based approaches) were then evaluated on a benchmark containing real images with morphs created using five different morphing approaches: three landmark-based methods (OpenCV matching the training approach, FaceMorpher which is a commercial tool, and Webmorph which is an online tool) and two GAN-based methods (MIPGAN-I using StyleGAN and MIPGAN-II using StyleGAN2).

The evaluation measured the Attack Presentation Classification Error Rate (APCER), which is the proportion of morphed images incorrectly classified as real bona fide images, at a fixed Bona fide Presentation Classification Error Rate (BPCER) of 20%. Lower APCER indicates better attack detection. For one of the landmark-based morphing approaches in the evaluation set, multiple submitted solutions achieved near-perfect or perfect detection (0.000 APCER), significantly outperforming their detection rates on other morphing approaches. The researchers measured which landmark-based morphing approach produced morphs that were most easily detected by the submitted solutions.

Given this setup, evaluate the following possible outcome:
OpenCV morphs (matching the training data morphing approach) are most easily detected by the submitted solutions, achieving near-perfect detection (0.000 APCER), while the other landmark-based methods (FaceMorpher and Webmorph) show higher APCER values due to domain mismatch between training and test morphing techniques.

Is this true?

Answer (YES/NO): NO